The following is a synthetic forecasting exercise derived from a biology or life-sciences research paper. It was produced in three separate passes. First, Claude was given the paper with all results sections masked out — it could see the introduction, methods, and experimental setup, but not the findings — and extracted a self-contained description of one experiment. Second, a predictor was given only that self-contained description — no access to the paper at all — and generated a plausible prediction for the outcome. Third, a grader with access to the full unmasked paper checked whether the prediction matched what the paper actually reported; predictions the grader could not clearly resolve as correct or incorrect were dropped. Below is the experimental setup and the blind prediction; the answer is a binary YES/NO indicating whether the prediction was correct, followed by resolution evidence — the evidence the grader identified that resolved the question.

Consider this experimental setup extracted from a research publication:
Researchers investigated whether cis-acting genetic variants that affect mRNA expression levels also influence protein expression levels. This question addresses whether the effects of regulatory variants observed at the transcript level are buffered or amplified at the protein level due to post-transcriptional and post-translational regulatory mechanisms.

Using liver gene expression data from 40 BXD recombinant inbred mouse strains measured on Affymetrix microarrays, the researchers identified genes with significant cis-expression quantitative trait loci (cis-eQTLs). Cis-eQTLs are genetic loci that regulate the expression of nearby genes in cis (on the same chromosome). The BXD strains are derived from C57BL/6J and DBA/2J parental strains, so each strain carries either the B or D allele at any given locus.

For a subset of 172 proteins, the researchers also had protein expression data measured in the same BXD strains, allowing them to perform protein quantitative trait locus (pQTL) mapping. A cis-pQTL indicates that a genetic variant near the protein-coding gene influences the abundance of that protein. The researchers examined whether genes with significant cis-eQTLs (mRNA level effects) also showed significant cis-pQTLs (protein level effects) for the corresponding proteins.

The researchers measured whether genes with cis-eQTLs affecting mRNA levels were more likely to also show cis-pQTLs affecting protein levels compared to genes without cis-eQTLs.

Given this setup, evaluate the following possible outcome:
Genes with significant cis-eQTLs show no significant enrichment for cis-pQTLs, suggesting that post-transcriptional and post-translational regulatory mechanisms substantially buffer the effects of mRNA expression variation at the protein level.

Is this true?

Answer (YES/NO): NO